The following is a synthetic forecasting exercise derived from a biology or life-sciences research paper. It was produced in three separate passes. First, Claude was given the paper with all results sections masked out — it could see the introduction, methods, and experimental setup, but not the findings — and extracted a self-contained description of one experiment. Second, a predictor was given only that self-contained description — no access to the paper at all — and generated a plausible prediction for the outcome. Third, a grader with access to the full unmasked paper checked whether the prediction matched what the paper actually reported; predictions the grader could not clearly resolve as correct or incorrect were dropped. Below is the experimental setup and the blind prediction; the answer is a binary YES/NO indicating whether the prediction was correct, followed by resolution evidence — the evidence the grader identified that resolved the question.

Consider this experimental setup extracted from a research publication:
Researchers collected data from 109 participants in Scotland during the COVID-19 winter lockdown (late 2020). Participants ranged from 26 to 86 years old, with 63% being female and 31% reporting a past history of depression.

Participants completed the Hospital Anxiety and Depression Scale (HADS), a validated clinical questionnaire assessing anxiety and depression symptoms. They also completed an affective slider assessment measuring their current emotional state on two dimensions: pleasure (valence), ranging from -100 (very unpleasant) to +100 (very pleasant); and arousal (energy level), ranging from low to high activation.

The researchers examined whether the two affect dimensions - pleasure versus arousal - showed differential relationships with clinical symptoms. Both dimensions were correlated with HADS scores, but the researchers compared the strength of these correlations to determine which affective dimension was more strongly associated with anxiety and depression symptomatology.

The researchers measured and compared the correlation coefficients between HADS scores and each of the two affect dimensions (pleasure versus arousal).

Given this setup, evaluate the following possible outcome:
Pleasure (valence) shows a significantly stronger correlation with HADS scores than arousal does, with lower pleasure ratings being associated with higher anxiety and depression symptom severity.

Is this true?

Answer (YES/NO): NO